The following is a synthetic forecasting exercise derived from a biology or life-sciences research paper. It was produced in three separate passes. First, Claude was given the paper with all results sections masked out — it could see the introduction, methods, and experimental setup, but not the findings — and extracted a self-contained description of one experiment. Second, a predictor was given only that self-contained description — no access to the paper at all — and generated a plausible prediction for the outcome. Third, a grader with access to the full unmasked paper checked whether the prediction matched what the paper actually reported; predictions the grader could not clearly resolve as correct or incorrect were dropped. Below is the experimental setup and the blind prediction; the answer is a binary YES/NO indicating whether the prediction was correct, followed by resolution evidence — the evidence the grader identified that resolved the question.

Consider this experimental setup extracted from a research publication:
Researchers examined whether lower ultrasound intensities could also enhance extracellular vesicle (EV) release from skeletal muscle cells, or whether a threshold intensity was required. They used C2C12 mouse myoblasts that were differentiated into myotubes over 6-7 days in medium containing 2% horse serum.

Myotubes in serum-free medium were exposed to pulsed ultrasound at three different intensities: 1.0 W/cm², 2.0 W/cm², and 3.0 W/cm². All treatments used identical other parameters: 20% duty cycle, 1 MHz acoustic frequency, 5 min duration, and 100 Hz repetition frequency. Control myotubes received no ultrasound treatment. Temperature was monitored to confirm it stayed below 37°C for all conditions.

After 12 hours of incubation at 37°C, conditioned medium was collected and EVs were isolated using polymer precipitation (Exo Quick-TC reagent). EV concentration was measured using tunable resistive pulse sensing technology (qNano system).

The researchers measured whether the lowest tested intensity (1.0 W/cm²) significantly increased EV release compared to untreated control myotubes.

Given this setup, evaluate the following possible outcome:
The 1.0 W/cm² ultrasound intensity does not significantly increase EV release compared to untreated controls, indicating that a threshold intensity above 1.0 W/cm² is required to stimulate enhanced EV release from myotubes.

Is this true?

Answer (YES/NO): YES